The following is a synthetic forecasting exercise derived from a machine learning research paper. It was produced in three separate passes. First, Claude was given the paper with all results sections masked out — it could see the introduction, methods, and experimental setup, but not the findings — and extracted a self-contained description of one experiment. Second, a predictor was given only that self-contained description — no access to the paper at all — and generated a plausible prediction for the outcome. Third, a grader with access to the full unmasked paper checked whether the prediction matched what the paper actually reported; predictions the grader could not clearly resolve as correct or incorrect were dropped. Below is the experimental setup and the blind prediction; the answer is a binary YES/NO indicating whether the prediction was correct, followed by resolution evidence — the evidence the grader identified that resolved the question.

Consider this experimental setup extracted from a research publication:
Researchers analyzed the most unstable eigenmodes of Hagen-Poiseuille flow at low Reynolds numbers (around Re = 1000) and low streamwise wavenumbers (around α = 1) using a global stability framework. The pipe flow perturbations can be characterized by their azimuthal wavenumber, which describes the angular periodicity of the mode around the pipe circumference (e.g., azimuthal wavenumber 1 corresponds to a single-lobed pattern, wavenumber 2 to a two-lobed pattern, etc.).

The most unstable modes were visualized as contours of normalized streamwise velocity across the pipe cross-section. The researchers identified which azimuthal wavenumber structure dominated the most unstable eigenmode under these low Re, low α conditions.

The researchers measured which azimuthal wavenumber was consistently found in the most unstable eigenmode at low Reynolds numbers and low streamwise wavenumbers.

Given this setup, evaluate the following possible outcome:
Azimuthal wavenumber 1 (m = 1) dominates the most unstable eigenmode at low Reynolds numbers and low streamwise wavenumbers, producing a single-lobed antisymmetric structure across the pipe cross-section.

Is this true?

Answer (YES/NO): YES